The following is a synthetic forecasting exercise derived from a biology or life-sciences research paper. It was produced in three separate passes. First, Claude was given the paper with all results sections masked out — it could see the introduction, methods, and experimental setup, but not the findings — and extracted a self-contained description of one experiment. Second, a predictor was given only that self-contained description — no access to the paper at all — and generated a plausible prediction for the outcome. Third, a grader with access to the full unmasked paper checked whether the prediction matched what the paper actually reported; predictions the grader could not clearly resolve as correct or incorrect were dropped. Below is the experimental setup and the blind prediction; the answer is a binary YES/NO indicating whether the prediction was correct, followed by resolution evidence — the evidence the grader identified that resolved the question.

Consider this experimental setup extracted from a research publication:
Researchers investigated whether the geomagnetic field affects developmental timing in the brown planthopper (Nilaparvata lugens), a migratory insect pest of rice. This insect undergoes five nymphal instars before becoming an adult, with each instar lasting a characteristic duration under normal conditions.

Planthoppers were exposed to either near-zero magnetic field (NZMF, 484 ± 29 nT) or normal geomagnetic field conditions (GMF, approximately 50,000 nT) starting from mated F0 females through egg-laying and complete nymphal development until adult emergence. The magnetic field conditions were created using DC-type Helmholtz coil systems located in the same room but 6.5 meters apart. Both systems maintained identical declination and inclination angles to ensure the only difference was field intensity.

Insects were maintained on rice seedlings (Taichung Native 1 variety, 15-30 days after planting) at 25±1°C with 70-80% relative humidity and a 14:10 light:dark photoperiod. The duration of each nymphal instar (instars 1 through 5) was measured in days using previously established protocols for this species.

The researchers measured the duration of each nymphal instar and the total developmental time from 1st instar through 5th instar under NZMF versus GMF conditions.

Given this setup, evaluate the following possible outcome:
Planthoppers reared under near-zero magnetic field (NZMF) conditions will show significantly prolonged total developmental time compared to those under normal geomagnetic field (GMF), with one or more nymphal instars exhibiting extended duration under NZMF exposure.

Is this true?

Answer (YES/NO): YES